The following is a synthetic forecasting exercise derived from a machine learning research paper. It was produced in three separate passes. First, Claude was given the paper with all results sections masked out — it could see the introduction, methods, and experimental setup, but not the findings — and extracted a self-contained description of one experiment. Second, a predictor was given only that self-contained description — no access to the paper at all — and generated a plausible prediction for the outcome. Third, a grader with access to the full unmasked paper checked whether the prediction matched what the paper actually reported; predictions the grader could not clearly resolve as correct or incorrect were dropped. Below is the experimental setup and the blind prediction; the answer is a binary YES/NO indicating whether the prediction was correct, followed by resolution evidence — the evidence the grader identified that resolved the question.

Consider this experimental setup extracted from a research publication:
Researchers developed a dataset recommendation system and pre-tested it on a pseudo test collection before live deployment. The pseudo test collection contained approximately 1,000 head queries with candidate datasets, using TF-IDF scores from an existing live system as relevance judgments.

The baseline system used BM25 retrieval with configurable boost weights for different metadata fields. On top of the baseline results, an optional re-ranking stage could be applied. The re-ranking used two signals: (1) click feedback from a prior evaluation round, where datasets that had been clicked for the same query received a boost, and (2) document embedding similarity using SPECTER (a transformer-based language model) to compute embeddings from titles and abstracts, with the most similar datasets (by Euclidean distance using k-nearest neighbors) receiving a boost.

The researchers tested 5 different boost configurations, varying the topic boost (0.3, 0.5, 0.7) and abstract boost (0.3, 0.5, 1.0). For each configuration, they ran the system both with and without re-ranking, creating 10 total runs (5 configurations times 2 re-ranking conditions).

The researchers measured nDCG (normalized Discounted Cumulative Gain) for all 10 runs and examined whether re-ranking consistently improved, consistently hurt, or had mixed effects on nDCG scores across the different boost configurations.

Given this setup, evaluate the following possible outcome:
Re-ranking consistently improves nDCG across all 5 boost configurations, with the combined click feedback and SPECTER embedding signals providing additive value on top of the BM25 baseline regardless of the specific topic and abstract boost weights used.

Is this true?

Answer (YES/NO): NO